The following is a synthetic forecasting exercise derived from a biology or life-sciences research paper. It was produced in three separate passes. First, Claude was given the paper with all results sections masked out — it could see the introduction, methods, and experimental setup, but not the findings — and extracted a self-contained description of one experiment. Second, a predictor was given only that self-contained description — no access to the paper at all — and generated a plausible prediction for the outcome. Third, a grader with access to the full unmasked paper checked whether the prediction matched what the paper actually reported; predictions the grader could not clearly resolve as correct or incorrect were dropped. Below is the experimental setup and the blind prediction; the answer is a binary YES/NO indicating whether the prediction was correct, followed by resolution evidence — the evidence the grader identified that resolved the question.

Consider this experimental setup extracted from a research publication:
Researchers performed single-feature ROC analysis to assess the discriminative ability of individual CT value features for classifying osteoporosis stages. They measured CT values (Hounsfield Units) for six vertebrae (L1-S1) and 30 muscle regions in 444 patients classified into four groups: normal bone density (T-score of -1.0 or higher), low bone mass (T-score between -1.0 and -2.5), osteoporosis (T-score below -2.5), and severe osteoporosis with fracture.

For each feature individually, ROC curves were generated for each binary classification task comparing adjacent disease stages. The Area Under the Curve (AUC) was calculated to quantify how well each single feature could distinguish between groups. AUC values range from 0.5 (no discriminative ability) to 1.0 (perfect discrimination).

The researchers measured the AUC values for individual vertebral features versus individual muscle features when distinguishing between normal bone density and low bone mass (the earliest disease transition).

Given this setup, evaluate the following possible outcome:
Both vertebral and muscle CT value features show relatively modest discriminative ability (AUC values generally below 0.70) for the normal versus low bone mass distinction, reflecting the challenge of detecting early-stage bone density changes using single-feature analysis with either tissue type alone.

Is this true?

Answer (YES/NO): NO